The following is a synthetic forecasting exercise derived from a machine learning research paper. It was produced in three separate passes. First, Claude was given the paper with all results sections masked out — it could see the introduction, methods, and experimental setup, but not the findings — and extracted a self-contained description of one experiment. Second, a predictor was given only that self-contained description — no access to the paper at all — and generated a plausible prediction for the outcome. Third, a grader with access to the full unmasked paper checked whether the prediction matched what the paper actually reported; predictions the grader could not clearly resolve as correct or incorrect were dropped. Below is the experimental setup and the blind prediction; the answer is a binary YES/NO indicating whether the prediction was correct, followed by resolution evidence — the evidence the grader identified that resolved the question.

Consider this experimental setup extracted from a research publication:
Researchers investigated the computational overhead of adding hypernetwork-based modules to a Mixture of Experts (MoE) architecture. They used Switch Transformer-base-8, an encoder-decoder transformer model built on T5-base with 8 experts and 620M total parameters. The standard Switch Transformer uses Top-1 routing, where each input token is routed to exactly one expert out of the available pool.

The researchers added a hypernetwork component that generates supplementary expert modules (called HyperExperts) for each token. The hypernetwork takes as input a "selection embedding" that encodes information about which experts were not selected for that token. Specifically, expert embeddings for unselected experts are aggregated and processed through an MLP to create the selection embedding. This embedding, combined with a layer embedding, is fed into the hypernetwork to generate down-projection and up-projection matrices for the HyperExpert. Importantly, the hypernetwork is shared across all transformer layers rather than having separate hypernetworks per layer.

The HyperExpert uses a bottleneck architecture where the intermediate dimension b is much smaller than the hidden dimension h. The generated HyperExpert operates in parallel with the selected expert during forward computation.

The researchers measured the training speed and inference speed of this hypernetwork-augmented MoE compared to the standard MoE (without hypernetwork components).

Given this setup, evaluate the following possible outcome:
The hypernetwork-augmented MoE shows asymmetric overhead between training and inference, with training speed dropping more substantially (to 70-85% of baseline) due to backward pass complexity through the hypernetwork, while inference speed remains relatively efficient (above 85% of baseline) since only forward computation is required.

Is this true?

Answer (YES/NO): YES